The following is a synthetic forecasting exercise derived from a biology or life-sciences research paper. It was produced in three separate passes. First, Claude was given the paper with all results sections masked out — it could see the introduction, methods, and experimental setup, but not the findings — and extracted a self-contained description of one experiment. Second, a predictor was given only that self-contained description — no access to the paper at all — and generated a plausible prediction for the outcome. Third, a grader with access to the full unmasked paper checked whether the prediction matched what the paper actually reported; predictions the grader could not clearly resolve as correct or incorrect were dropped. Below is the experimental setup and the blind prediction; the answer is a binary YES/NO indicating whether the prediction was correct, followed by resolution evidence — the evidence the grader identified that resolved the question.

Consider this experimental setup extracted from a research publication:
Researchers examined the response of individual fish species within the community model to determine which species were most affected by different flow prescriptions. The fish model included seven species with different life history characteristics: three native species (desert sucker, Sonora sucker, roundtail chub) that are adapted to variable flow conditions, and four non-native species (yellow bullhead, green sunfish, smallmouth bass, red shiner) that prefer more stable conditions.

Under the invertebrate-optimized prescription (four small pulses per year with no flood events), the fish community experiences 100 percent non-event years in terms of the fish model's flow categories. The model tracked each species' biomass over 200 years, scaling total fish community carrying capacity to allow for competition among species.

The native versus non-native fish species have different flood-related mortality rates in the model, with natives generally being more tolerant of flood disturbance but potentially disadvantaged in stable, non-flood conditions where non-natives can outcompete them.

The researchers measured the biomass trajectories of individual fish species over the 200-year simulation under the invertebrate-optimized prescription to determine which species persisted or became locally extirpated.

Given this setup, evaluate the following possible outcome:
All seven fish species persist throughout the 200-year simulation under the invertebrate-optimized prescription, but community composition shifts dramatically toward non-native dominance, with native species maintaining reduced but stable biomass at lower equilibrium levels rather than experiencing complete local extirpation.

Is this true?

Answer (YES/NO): NO